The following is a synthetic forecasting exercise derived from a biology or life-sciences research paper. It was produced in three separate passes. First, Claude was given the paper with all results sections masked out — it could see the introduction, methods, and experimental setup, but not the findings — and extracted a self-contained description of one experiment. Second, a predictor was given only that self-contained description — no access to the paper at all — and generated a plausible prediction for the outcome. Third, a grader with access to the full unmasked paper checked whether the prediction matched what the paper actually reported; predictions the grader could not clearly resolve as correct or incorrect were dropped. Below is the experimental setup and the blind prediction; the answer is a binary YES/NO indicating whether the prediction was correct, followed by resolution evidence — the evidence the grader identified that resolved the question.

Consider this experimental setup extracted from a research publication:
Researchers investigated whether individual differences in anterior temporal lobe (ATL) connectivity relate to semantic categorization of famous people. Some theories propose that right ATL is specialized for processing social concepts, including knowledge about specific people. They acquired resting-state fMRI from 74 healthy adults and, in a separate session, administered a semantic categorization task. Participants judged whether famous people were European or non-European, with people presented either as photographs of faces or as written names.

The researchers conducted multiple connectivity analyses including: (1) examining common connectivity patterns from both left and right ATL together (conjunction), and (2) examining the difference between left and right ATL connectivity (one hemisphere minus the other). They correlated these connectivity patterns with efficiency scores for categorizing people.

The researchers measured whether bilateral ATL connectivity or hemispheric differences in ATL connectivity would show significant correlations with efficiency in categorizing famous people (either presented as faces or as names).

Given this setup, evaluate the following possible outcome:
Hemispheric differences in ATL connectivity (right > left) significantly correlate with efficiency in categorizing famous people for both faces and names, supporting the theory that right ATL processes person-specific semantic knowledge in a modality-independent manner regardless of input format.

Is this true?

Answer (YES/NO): NO